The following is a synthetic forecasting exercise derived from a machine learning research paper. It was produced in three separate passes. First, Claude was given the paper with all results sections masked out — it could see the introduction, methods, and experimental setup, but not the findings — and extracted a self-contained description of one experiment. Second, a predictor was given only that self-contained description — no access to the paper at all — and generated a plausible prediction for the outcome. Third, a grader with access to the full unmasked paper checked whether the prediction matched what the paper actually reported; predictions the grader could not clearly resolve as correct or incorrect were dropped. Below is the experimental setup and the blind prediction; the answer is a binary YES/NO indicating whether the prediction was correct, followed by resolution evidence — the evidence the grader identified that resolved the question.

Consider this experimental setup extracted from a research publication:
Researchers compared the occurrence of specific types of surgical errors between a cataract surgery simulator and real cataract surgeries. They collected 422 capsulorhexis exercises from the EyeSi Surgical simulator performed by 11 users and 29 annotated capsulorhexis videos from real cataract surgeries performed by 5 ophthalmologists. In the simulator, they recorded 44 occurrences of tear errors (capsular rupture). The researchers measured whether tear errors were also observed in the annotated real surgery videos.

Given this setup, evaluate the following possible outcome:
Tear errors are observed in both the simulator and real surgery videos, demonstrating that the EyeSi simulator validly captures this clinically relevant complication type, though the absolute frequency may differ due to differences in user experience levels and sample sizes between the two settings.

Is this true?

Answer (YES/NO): NO